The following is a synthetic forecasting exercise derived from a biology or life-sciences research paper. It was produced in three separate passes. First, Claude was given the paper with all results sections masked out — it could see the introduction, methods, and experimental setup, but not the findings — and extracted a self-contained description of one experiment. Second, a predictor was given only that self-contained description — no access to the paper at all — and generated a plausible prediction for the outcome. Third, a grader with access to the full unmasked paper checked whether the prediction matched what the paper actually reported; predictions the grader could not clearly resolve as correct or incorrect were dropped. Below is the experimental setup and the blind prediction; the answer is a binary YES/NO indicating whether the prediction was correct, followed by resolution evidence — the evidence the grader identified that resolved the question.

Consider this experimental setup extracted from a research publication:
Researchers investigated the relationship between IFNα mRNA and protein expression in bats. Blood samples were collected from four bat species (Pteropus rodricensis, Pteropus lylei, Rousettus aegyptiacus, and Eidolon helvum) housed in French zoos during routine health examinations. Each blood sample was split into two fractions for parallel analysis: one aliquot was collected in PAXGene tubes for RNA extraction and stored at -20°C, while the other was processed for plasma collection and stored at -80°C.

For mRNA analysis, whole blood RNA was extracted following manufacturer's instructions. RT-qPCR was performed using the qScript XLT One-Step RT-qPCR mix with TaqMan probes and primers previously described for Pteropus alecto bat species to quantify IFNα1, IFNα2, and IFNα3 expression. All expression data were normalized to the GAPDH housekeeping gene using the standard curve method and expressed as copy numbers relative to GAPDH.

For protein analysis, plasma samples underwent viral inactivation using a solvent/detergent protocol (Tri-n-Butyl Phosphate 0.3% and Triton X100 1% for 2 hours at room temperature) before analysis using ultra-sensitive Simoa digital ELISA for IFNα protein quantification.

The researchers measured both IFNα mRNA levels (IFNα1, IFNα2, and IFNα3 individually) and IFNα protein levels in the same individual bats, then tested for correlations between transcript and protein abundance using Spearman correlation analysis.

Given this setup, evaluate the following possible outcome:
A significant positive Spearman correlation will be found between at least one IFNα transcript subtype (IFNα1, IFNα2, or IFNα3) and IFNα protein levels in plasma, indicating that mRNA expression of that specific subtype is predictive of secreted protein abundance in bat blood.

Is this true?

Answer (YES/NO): YES